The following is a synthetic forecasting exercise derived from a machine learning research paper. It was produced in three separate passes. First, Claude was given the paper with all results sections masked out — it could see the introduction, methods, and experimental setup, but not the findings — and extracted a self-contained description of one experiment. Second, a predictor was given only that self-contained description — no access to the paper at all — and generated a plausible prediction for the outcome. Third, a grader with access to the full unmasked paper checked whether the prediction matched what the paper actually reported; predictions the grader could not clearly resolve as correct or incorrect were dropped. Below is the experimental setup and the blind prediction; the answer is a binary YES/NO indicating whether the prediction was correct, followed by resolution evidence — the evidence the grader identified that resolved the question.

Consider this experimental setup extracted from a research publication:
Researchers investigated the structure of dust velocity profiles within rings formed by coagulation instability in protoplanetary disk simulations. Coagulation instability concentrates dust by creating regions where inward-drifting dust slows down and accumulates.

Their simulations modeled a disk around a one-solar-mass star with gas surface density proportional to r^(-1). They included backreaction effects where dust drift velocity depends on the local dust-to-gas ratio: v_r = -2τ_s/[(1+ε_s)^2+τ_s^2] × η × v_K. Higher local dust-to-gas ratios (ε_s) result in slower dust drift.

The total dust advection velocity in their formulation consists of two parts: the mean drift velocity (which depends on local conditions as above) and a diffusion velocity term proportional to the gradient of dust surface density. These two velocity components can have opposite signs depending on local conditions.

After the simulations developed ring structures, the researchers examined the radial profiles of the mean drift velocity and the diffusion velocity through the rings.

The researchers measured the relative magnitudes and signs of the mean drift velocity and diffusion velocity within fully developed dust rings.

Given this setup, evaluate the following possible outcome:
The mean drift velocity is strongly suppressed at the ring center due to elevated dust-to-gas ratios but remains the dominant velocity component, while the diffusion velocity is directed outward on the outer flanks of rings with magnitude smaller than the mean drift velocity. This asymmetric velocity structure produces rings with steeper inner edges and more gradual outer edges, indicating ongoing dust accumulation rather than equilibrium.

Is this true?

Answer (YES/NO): NO